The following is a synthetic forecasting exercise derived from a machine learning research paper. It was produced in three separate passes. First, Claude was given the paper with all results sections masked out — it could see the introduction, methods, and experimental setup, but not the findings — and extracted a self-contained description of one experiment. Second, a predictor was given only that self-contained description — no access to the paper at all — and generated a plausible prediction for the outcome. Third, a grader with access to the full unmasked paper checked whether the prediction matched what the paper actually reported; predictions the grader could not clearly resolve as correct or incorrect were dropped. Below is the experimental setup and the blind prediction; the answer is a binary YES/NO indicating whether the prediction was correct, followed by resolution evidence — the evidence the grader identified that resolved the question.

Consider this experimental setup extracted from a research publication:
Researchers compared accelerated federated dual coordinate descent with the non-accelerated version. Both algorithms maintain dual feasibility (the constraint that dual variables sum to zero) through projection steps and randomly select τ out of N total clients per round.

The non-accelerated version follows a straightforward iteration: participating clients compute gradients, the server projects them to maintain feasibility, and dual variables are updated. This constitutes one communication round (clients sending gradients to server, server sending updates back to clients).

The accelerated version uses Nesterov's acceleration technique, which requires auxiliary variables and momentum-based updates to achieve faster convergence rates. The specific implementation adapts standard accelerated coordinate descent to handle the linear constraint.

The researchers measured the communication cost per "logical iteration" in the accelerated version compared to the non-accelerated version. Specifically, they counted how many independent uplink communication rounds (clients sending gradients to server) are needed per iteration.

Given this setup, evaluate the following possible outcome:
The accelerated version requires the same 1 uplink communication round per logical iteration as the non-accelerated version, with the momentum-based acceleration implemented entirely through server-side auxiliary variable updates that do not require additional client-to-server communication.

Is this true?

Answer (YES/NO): NO